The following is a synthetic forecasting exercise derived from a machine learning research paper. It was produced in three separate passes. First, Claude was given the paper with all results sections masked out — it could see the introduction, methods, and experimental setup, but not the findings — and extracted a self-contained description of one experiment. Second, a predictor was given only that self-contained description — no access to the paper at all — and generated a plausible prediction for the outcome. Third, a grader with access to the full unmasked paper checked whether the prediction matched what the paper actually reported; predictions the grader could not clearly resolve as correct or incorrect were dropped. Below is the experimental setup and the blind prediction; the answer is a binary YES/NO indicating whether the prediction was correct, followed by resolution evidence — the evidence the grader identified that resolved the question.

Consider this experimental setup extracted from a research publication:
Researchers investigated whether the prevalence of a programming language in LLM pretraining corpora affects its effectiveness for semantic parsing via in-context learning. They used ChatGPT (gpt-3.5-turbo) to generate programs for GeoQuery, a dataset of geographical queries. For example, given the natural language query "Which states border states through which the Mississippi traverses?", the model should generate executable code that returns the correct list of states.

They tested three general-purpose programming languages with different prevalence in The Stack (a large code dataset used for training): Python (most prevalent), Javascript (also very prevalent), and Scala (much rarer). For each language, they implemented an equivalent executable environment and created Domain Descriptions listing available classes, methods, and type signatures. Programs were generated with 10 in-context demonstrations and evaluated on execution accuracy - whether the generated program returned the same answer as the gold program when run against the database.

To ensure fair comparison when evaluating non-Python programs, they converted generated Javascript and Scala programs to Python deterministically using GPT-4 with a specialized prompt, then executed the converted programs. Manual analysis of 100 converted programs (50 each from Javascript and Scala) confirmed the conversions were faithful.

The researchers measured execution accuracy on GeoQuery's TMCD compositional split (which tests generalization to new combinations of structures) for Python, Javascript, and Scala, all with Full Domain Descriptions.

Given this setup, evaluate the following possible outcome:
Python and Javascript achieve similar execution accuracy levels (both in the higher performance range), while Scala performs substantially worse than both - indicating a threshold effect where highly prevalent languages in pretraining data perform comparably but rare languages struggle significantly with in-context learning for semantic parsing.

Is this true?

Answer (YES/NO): NO